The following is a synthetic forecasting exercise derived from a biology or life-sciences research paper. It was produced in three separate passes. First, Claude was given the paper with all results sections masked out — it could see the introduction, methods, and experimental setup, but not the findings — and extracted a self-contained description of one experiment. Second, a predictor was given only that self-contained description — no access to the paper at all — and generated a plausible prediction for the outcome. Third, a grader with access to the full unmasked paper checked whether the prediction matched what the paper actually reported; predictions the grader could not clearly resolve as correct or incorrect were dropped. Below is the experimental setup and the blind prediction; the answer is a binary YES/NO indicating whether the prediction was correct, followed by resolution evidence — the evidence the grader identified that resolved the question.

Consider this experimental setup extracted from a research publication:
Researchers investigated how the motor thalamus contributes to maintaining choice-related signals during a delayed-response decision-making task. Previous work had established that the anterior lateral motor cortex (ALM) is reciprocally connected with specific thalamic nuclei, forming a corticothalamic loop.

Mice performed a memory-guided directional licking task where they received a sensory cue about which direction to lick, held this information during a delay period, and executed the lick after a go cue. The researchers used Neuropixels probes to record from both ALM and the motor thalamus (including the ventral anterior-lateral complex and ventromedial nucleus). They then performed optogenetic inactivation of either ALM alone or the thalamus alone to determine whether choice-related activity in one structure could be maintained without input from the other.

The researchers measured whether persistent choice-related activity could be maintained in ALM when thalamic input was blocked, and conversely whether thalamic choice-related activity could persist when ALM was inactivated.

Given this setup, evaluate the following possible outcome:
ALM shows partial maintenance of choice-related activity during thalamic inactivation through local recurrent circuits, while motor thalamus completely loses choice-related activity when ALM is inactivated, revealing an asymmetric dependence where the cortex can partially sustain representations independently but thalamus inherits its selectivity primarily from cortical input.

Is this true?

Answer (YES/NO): NO